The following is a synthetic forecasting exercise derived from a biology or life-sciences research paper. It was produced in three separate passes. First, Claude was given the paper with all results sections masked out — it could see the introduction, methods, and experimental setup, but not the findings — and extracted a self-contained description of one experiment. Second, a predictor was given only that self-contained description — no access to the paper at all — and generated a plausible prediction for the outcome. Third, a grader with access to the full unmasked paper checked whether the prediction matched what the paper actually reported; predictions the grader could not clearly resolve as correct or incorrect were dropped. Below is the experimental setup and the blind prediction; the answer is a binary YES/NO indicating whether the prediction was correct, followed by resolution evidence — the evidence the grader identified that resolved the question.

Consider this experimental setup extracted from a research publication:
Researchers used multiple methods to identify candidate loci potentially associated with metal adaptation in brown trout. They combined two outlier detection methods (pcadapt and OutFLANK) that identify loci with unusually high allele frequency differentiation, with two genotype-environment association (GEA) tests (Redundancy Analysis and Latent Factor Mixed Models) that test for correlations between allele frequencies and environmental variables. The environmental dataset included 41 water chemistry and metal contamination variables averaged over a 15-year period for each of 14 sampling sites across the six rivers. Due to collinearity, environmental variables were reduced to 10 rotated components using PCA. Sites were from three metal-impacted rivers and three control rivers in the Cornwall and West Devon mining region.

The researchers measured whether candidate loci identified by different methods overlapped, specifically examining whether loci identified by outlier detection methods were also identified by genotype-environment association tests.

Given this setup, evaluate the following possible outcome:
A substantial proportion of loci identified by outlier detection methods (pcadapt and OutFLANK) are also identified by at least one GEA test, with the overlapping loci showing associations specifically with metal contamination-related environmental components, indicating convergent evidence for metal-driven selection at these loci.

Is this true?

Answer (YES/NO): NO